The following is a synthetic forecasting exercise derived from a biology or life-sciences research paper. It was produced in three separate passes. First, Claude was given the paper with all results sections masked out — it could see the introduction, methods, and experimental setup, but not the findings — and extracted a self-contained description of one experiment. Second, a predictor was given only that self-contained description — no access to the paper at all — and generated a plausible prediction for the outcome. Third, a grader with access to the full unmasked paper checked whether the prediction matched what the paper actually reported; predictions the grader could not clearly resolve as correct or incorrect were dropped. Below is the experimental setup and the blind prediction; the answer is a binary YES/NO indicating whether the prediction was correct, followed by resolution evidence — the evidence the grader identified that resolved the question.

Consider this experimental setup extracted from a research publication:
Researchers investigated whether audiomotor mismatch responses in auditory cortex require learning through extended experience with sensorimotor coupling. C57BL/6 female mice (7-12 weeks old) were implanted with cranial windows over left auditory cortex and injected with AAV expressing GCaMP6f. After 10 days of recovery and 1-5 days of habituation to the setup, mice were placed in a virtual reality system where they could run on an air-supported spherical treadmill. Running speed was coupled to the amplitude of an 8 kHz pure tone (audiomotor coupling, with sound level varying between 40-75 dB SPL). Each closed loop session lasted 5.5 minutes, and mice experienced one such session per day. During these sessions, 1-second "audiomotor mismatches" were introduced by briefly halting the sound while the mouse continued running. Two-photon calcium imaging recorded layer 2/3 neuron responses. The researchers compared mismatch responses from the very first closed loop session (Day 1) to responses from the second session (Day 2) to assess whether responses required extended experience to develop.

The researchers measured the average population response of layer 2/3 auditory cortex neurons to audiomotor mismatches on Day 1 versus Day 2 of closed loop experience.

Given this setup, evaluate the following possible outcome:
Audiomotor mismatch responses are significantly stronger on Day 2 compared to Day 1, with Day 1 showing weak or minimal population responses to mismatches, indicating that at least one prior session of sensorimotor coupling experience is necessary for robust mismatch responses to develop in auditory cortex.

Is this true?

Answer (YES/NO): NO